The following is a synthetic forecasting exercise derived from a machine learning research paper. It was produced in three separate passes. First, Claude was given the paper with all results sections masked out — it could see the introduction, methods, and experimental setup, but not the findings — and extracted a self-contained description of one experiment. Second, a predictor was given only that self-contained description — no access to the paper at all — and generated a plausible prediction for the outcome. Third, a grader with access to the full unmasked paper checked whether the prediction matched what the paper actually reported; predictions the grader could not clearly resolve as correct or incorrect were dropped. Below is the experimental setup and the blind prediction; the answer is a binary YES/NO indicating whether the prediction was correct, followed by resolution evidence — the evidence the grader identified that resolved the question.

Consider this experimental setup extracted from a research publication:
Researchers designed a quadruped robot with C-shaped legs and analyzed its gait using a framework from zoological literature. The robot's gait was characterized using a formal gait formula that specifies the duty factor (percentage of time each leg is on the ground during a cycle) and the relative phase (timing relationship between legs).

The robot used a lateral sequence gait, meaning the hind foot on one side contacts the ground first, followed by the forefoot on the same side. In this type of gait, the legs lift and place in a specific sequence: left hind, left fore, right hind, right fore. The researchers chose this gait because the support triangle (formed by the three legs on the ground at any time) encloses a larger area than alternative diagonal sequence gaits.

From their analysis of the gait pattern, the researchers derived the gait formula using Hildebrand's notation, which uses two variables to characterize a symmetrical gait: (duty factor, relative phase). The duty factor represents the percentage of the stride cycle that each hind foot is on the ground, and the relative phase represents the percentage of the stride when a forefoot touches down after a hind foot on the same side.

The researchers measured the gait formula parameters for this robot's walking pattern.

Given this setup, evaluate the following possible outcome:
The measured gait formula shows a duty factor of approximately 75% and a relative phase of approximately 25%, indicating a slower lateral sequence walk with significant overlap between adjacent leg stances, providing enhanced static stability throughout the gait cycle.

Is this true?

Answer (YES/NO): YES